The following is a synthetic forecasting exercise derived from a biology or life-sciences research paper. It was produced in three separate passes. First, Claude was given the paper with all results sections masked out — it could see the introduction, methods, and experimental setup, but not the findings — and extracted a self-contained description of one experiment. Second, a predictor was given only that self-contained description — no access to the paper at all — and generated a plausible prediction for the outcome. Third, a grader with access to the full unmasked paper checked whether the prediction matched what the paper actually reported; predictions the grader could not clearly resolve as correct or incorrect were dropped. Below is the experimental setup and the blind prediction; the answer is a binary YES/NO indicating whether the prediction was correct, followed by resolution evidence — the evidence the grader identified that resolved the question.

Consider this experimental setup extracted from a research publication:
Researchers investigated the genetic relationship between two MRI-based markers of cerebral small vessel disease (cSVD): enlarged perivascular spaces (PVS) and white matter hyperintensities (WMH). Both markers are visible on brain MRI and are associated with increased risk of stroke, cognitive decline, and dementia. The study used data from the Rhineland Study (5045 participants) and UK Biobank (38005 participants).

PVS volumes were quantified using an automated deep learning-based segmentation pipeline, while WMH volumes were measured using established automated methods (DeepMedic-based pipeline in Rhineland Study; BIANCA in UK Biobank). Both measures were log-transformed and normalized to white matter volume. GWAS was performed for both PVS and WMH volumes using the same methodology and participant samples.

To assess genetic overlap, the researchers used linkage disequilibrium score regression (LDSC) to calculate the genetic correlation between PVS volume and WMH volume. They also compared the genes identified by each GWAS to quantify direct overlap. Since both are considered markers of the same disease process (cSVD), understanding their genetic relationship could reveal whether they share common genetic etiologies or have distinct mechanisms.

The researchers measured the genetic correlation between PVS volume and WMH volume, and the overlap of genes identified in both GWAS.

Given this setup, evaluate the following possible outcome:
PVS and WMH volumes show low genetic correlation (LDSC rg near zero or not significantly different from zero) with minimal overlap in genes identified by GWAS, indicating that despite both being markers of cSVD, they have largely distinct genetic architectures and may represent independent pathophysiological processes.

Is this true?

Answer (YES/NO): YES